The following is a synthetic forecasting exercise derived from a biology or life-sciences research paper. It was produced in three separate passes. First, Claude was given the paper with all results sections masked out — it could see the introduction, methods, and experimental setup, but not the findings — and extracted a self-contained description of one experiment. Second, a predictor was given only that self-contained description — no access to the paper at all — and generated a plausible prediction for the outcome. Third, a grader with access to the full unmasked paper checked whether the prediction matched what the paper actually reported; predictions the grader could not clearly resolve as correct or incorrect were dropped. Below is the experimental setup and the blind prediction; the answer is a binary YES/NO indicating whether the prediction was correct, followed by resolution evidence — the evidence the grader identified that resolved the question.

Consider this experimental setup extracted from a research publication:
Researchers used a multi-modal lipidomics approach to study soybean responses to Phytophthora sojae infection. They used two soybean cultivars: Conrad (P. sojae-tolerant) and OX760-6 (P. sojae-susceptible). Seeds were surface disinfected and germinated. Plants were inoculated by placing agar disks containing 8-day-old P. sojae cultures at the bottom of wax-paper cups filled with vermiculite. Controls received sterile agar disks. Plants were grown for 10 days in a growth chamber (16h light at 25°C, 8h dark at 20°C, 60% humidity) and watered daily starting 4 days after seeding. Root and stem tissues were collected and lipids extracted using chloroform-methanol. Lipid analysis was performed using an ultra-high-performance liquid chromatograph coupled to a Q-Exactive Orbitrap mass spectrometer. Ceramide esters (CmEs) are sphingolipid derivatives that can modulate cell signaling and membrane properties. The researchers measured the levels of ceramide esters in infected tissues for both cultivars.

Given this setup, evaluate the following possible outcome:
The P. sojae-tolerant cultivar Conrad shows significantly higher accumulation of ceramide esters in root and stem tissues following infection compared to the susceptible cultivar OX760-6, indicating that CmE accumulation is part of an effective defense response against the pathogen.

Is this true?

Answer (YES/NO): NO